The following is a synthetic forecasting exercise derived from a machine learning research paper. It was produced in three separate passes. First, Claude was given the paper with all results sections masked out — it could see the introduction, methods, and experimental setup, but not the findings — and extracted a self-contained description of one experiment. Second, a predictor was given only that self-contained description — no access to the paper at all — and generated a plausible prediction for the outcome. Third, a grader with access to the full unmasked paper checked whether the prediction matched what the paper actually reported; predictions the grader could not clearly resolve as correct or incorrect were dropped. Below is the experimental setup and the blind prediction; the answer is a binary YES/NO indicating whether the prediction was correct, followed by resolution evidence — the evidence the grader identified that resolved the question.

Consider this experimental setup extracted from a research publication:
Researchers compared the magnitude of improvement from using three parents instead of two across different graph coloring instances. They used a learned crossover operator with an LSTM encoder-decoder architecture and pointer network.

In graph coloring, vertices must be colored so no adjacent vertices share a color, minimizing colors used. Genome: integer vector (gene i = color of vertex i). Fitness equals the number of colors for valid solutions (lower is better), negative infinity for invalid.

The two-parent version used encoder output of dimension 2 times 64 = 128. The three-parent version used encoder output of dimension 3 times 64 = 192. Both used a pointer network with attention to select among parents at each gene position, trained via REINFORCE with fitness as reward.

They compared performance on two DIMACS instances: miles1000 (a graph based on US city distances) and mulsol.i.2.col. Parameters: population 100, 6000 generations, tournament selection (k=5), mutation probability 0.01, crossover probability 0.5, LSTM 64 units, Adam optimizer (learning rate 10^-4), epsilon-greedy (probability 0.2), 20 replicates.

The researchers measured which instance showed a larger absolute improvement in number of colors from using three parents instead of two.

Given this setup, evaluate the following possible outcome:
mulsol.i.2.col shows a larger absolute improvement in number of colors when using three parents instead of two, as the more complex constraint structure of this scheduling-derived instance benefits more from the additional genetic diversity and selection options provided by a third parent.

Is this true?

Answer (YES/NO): YES